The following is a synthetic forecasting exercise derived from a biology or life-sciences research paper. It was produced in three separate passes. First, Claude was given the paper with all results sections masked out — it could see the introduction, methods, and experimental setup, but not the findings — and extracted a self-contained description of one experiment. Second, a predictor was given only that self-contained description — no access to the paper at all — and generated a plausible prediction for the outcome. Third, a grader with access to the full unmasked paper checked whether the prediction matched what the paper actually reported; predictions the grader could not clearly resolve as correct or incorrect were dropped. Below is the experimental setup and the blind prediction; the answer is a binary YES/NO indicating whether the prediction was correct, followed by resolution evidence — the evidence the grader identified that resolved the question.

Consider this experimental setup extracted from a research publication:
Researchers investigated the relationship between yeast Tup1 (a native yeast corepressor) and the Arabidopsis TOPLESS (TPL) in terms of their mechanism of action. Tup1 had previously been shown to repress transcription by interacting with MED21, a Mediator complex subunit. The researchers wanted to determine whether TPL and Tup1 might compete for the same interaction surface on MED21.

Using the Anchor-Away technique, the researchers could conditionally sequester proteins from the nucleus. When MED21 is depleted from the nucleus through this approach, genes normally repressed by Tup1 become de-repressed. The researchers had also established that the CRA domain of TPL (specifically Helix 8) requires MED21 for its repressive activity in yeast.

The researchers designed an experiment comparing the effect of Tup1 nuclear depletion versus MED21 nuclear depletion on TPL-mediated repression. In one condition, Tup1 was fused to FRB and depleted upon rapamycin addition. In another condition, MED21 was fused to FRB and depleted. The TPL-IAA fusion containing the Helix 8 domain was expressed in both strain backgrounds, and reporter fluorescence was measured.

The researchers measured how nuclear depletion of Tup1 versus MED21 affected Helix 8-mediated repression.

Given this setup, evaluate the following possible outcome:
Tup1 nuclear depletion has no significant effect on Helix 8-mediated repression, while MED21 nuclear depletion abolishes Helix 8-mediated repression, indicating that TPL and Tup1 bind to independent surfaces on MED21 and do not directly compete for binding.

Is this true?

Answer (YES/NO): YES